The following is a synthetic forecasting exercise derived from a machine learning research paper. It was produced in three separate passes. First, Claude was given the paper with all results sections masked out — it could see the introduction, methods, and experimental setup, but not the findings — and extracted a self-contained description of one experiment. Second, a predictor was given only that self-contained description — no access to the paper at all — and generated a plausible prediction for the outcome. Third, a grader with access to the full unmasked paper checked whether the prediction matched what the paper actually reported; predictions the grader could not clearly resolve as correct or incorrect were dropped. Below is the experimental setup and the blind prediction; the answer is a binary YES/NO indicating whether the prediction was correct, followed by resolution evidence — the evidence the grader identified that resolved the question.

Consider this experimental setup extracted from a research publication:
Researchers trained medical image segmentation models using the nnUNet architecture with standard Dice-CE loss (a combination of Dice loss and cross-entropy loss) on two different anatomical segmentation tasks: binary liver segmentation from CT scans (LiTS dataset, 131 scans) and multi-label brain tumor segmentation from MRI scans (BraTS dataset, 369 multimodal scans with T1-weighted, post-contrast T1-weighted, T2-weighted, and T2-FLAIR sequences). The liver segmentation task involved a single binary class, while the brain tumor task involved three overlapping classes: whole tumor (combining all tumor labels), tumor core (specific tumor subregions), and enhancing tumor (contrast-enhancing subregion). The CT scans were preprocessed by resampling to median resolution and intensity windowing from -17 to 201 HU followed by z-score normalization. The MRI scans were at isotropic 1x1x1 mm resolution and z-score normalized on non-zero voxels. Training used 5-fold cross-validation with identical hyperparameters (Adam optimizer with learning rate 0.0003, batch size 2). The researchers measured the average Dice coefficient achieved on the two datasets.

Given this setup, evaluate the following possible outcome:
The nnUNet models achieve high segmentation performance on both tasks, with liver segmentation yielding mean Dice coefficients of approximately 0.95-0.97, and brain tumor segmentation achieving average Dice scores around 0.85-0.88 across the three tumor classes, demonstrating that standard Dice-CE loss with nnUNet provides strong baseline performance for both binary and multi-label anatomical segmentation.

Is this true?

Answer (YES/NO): NO